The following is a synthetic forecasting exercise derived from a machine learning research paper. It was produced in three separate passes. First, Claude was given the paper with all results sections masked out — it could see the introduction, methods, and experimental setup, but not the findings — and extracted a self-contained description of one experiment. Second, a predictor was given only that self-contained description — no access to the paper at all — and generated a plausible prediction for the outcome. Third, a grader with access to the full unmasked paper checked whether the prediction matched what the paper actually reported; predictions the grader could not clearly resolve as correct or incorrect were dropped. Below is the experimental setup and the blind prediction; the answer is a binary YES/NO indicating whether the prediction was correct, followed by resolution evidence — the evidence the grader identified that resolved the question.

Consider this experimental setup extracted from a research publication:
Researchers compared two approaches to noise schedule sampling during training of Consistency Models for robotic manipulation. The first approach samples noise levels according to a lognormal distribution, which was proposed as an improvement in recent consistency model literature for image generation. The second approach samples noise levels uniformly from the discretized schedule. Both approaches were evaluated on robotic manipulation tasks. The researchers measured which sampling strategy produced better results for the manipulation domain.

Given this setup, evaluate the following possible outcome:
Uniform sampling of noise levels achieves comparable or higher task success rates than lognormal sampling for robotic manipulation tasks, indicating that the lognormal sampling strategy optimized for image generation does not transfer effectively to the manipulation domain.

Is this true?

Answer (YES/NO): YES